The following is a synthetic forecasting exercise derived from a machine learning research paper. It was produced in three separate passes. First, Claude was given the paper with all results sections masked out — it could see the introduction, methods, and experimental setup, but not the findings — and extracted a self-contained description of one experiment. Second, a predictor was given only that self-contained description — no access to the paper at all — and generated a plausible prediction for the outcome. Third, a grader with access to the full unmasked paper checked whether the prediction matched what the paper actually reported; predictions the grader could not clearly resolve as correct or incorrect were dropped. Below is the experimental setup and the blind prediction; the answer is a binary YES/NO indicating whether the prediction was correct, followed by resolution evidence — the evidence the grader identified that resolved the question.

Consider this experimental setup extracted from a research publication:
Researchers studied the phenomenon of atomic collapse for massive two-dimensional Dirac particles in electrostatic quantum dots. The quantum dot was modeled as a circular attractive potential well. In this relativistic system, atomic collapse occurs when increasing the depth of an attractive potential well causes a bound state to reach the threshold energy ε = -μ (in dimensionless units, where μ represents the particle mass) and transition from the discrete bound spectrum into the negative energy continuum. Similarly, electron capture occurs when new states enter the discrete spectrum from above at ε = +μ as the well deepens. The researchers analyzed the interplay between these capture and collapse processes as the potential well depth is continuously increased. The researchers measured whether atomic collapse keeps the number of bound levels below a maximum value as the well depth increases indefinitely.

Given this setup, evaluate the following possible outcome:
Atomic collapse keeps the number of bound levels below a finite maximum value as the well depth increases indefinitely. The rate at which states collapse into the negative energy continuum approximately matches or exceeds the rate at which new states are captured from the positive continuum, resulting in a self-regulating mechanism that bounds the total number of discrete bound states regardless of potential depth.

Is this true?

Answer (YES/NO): YES